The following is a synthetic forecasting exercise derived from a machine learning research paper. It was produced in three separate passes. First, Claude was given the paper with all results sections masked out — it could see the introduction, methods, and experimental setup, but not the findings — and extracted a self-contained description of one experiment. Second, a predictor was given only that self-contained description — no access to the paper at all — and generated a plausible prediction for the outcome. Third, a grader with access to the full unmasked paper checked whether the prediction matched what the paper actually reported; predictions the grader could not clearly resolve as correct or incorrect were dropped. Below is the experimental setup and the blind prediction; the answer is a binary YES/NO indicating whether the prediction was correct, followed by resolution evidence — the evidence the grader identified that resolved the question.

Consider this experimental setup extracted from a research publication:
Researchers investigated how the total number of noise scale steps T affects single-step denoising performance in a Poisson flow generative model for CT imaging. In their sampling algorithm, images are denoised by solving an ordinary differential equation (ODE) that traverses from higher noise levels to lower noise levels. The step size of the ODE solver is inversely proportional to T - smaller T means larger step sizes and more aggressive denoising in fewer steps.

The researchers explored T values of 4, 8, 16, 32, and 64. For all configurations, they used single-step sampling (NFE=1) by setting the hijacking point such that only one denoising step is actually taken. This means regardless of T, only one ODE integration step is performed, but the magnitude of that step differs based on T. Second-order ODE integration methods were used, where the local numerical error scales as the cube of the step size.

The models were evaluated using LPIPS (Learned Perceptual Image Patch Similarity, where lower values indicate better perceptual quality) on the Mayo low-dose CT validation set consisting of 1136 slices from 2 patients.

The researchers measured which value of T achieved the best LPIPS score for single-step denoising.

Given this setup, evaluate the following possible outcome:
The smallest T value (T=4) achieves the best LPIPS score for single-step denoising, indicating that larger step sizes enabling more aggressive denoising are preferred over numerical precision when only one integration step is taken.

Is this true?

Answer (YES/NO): NO